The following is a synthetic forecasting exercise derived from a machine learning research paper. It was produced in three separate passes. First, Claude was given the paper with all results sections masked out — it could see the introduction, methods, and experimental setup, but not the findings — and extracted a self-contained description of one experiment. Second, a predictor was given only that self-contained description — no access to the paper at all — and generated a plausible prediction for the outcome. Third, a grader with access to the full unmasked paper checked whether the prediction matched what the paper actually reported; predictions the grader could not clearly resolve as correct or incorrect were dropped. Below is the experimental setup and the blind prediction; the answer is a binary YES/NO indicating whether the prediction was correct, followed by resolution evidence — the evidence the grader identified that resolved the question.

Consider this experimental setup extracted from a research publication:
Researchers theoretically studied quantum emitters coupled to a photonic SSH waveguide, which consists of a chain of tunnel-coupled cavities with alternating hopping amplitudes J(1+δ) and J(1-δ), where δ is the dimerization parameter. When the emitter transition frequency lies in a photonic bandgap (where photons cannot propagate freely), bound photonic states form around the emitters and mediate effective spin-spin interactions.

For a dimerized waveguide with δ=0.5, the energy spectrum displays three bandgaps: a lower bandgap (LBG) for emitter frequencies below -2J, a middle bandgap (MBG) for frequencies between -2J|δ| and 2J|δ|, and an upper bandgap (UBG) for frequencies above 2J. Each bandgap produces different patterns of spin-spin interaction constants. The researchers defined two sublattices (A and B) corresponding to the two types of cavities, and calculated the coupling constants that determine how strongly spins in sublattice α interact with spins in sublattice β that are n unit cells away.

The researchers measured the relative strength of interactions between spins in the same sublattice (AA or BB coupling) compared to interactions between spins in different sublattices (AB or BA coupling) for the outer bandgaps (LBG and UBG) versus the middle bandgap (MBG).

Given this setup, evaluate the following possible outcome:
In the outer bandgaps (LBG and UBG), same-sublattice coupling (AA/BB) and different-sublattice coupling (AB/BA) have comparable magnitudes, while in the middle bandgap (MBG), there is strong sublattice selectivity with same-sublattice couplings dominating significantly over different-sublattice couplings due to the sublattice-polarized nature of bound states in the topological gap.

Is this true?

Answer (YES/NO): NO